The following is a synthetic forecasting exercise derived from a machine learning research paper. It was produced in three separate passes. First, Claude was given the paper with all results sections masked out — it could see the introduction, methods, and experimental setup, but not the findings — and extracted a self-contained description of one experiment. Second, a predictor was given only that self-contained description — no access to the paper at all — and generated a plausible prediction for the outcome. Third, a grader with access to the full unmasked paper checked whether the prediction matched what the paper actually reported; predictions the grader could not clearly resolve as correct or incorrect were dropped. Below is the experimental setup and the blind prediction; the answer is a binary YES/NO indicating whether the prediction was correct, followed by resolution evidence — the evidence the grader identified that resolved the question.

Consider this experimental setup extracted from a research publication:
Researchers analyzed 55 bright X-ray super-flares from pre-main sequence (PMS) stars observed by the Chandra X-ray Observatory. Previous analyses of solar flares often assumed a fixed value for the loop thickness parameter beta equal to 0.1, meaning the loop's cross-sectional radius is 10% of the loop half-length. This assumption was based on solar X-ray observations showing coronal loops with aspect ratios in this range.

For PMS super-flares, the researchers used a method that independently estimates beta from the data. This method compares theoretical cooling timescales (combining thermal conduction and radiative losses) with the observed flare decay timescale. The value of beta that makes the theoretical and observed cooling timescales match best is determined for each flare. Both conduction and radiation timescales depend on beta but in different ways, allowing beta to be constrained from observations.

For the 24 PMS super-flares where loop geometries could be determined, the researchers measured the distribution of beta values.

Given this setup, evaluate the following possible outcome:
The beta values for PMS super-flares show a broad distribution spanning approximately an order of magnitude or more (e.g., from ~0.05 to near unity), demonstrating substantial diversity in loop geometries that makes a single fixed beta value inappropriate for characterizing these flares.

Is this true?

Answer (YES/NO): YES